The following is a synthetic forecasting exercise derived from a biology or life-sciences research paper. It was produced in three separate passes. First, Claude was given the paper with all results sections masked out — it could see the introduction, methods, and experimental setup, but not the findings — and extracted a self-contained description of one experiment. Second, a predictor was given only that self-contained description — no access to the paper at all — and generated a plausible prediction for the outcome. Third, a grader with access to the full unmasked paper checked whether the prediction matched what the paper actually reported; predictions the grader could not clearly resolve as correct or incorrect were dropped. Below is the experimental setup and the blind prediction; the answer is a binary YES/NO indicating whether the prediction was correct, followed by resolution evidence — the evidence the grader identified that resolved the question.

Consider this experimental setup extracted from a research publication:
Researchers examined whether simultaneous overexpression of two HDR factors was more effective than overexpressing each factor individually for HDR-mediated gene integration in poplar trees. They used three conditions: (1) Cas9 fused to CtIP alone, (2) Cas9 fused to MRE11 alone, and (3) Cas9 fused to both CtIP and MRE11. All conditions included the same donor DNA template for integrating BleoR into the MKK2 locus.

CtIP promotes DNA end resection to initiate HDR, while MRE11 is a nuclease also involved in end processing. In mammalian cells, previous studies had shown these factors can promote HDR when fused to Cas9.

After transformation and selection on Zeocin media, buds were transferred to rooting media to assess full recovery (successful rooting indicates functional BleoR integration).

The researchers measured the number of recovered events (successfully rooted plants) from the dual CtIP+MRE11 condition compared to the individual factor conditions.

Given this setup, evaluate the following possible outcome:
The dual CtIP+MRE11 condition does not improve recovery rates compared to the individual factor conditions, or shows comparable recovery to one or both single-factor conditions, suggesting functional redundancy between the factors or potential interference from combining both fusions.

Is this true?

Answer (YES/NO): NO